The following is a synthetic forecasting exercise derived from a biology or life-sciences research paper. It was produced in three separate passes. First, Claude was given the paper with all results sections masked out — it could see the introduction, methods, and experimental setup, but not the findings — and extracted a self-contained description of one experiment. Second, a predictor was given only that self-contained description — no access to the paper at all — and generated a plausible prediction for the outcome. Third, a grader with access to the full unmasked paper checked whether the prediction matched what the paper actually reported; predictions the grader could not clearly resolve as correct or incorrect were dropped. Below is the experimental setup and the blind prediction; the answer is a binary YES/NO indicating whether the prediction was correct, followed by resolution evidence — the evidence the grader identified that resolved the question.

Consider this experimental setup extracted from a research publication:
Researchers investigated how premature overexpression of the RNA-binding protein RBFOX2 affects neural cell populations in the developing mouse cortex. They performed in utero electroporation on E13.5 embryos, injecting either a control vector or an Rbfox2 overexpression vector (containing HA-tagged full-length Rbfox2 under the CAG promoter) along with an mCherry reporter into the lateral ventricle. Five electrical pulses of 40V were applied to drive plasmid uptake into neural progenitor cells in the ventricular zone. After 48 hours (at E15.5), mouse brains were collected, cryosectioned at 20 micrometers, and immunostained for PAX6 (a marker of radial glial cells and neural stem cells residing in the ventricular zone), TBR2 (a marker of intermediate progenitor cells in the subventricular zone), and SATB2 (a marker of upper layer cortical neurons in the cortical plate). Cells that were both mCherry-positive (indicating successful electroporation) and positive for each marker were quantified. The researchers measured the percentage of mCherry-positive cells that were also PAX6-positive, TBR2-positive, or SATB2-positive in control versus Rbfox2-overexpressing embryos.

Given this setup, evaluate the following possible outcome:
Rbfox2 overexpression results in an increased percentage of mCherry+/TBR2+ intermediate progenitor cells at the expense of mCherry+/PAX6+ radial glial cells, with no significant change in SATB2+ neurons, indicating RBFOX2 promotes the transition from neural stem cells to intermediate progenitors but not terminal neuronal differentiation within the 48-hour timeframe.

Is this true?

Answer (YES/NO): NO